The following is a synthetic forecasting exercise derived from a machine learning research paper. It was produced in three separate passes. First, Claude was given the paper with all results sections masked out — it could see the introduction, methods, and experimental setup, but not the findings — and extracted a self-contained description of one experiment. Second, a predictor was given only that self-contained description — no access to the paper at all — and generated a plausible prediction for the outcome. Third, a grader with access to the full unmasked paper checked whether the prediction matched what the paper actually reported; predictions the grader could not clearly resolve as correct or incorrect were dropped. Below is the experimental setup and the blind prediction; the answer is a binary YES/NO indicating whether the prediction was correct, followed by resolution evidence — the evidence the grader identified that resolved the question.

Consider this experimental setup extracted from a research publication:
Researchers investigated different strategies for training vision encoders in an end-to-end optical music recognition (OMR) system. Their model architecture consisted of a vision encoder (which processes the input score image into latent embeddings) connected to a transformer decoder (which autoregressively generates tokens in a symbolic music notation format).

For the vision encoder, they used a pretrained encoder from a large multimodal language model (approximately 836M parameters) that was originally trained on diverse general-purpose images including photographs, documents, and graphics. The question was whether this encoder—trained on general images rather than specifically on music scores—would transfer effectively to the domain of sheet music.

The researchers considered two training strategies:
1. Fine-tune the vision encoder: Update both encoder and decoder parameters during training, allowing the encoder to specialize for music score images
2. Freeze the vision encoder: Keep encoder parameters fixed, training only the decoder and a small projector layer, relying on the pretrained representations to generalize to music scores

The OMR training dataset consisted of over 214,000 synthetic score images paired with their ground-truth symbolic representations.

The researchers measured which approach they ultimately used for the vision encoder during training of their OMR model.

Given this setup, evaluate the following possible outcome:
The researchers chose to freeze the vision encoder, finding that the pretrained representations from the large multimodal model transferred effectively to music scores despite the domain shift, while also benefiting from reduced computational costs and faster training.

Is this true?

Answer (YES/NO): NO